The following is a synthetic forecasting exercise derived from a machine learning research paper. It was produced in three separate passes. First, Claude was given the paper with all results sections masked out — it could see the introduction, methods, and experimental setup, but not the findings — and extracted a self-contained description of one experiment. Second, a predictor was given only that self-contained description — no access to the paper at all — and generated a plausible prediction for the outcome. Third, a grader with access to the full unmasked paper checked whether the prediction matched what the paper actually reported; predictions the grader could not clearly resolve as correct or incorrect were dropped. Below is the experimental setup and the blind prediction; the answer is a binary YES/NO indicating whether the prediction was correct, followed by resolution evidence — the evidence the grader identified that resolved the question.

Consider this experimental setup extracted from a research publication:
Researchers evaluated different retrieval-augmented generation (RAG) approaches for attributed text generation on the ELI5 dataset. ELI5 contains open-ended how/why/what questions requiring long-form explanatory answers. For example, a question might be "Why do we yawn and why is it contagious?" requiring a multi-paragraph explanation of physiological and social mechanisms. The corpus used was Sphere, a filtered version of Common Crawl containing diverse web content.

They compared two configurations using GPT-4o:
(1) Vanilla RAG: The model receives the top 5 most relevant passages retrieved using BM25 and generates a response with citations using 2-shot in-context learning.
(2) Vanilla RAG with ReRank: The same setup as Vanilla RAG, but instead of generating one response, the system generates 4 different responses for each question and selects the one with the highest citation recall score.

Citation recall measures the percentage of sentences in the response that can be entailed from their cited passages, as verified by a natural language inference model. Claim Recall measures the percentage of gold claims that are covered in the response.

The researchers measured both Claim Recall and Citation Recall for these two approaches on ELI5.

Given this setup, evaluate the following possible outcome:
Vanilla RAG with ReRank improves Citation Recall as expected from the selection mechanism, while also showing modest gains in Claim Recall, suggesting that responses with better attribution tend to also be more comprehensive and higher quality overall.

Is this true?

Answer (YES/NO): NO